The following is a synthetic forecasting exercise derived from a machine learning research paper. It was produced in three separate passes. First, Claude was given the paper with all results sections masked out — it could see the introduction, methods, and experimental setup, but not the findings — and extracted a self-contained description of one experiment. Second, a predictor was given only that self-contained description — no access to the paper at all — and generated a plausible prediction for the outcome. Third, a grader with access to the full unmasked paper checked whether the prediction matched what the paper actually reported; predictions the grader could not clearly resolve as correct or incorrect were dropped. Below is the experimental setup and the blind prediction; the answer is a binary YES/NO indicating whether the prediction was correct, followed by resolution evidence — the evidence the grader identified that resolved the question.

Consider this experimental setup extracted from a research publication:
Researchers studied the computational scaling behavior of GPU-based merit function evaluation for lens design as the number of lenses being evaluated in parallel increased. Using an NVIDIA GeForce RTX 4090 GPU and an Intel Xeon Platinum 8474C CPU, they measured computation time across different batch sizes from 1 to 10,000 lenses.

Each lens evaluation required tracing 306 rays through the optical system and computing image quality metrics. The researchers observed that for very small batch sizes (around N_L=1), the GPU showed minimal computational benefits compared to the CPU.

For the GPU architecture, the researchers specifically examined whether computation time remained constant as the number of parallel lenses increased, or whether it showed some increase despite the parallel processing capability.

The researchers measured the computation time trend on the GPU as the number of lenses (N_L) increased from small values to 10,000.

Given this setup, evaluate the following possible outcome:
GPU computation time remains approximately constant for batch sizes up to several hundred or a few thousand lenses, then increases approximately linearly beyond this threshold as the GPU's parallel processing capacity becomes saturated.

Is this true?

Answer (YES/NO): NO